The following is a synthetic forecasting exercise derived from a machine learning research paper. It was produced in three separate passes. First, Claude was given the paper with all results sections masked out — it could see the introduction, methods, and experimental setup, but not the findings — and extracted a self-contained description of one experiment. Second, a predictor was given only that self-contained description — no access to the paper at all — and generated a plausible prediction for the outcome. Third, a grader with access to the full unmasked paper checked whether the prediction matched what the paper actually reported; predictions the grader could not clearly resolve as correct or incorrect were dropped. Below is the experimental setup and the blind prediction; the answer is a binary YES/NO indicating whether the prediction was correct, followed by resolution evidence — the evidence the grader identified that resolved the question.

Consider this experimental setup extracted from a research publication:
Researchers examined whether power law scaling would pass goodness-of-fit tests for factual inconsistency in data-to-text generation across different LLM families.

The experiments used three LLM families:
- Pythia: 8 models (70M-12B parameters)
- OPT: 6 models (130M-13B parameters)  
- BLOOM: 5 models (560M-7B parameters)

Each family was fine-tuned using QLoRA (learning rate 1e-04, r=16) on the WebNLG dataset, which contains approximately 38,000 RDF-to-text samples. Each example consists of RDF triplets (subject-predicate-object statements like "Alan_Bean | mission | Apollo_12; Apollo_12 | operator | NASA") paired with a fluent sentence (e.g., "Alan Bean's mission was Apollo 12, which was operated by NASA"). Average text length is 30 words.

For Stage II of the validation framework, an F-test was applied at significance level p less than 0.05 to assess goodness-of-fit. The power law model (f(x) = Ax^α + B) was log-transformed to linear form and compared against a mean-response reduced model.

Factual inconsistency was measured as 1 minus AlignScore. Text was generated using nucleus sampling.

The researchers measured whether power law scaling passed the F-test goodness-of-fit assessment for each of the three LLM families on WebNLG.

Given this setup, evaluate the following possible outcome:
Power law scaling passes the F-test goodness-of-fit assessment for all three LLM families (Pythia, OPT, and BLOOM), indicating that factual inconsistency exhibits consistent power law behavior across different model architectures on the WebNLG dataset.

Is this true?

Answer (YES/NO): NO